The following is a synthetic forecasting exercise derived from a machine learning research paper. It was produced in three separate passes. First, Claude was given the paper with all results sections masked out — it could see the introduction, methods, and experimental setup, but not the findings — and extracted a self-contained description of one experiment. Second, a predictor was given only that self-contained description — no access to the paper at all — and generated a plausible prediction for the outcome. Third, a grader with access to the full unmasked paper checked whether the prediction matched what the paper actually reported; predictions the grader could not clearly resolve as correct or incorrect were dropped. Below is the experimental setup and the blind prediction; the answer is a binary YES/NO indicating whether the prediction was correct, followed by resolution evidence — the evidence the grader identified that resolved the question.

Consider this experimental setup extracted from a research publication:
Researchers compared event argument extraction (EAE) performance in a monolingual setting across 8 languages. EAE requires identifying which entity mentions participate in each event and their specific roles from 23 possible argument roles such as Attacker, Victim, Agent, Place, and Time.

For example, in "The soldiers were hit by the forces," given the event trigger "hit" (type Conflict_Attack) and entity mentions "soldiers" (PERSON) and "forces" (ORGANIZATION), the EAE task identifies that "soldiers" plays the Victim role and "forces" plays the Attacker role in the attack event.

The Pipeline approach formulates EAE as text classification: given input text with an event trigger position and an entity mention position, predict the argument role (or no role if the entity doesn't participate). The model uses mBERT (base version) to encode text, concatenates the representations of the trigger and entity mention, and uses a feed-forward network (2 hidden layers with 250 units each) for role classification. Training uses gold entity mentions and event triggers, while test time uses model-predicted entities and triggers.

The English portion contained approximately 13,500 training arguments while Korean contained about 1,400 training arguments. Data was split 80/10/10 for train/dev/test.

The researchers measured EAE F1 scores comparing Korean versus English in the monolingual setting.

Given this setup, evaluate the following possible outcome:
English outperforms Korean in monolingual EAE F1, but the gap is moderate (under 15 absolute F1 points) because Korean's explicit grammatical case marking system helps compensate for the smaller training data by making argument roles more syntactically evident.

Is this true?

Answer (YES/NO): NO